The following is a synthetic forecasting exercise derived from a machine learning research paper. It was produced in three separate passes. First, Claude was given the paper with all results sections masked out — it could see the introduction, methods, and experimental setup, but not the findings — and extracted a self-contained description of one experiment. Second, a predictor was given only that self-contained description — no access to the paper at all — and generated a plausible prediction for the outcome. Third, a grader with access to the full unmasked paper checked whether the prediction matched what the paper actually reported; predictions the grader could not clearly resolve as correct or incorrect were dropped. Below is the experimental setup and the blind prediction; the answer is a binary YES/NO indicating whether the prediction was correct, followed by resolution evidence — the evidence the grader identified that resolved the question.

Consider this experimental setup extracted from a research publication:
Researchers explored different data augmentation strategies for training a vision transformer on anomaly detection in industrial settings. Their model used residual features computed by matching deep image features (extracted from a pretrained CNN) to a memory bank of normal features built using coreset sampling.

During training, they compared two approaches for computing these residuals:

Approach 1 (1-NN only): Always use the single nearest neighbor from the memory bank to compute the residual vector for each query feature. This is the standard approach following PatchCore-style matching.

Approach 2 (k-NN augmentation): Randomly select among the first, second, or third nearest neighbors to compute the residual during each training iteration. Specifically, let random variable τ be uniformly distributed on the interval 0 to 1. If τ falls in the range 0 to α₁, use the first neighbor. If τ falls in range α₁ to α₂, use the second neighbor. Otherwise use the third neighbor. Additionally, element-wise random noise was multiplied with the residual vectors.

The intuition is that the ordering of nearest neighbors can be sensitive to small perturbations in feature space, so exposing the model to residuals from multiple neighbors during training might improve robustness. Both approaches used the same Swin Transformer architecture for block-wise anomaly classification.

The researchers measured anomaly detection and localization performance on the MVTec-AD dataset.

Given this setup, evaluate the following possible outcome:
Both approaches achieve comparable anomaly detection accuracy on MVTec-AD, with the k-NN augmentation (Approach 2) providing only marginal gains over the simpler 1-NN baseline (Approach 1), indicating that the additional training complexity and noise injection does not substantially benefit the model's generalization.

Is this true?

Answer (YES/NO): NO